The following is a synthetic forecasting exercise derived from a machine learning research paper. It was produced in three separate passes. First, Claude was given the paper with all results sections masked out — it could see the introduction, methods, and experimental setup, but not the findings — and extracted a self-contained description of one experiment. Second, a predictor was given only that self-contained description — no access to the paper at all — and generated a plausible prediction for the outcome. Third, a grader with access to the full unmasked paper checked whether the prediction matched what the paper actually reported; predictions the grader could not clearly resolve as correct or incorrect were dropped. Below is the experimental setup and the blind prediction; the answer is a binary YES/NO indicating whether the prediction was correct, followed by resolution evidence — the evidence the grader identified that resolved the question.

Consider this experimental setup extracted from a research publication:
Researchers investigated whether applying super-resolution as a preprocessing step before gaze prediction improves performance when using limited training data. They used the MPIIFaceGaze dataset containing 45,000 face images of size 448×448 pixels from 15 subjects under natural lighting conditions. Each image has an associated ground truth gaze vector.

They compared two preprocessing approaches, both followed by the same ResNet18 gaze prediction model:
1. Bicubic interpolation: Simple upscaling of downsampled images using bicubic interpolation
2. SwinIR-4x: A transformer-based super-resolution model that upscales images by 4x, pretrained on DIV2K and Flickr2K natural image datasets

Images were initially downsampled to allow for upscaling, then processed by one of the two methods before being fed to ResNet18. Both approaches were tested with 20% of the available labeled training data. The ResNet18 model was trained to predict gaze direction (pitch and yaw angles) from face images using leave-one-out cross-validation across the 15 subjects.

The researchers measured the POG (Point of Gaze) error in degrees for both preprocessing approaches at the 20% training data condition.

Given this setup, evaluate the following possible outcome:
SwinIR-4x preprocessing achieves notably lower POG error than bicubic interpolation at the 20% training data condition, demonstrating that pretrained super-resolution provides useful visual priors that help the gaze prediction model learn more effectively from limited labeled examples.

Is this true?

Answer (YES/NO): YES